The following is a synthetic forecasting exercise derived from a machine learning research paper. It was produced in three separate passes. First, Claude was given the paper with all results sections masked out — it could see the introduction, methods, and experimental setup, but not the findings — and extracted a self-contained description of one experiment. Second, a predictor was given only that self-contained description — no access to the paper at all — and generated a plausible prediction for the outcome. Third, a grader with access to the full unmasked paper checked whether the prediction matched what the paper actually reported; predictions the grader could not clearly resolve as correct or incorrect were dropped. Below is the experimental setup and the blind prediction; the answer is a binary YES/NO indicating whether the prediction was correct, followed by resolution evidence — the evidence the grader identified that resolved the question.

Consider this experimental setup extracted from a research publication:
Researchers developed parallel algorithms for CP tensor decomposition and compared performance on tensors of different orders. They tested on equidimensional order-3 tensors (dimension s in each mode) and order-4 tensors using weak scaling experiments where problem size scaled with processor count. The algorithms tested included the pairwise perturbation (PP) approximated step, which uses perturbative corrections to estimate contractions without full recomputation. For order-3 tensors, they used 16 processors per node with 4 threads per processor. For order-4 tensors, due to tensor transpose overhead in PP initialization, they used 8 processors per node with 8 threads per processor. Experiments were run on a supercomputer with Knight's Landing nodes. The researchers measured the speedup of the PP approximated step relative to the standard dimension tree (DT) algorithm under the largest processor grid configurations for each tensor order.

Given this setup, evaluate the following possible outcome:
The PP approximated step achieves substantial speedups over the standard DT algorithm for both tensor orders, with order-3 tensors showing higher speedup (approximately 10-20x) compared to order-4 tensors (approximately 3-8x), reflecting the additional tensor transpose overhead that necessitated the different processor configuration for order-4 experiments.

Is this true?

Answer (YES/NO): NO